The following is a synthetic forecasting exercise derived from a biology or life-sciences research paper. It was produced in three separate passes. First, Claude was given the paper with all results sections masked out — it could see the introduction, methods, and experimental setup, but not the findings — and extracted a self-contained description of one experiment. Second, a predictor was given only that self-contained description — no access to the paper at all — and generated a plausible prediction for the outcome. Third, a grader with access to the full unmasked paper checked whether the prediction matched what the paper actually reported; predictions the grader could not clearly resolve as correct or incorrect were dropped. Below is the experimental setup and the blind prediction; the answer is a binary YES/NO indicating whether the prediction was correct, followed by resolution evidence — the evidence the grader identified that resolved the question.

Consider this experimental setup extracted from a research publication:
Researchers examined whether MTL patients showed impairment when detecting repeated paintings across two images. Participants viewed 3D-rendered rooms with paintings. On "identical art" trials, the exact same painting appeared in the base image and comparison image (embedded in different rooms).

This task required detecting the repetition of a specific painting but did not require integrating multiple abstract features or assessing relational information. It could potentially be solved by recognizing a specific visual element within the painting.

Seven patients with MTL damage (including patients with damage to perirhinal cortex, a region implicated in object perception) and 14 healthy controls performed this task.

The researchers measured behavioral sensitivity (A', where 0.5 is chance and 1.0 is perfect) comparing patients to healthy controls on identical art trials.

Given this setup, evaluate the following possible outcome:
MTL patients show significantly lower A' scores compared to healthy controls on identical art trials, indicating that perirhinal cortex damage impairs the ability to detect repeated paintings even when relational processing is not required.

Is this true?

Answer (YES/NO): NO